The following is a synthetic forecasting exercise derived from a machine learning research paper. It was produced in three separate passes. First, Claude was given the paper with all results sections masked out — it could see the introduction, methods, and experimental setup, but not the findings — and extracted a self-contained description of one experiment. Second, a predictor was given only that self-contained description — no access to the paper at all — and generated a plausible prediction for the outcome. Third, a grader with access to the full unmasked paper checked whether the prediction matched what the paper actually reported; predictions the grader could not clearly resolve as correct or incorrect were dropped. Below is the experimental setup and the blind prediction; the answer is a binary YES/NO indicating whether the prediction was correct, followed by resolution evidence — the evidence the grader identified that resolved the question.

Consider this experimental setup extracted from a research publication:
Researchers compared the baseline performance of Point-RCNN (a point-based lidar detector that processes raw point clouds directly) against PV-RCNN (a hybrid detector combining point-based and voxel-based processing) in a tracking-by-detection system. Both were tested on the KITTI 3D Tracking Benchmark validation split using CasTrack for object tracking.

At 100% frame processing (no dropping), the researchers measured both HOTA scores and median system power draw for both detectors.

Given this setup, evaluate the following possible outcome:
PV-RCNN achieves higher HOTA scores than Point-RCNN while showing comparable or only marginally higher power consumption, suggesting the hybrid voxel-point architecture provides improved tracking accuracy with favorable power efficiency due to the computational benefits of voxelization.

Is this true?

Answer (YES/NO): YES